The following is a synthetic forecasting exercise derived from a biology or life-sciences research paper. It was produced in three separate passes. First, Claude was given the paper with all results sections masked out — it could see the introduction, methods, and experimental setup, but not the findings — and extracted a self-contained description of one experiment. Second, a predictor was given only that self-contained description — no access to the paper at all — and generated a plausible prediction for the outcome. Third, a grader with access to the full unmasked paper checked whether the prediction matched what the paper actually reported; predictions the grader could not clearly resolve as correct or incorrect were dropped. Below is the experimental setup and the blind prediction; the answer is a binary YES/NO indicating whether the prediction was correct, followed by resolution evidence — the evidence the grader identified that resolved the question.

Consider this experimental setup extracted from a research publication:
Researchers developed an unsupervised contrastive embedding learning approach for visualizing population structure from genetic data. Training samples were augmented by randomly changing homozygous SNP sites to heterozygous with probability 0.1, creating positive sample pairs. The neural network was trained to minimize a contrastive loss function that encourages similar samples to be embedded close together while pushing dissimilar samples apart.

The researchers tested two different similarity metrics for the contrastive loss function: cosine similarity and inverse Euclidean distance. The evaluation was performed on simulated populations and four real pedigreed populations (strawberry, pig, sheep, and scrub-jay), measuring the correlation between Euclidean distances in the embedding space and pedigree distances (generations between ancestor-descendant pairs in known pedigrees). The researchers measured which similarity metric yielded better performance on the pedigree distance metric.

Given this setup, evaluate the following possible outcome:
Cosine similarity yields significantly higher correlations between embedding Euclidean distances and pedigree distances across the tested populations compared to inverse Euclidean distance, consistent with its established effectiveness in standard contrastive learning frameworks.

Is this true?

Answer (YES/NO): YES